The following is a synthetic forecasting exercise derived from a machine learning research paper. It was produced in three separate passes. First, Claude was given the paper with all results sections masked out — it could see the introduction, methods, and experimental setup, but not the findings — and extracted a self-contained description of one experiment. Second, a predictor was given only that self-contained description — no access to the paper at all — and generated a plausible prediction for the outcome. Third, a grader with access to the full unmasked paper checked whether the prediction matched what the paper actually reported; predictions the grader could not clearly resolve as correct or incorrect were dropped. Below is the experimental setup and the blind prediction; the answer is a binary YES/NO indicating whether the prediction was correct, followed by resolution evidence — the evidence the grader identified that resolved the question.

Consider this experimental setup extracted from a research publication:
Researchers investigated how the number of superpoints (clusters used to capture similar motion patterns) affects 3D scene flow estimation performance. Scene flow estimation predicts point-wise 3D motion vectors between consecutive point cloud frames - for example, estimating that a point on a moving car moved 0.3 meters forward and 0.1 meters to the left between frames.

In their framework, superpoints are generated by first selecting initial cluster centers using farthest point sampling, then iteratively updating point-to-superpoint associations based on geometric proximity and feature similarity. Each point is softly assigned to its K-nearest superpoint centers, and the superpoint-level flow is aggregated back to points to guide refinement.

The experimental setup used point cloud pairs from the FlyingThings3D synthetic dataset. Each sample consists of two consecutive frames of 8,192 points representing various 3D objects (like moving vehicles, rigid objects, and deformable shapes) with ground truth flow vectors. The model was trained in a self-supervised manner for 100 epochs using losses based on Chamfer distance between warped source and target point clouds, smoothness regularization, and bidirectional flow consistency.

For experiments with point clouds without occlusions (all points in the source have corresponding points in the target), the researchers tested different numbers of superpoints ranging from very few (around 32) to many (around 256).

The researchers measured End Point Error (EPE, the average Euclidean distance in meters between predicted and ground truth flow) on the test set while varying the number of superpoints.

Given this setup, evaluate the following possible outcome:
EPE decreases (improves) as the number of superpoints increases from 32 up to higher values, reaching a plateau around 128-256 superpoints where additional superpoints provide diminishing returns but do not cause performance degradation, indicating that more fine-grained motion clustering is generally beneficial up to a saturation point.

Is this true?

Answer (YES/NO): NO